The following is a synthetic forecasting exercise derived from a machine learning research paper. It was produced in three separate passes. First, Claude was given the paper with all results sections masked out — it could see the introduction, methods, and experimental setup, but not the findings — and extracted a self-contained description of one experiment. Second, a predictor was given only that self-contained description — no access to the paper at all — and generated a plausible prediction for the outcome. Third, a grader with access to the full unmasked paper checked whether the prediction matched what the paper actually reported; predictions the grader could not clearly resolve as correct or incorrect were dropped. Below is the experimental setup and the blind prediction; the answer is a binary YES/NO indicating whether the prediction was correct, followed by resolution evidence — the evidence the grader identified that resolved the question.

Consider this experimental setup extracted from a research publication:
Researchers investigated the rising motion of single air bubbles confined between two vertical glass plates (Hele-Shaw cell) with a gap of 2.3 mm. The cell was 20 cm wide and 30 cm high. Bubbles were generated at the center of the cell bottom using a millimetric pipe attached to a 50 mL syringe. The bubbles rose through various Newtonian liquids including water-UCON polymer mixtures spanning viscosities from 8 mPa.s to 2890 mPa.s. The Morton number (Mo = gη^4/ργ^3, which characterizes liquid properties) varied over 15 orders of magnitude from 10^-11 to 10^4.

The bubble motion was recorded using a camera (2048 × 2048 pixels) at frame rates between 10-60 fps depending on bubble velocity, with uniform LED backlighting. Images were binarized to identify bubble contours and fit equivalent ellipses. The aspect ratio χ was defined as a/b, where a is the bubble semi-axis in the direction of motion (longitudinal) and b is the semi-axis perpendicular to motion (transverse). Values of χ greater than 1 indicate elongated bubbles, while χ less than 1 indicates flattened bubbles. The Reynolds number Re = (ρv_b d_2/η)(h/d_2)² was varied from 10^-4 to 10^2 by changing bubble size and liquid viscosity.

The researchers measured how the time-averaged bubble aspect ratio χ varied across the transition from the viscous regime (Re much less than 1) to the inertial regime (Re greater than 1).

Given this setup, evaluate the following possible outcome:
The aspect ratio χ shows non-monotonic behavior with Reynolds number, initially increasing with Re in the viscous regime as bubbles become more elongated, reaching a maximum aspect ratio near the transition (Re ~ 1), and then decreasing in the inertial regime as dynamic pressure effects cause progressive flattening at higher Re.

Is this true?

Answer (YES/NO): NO